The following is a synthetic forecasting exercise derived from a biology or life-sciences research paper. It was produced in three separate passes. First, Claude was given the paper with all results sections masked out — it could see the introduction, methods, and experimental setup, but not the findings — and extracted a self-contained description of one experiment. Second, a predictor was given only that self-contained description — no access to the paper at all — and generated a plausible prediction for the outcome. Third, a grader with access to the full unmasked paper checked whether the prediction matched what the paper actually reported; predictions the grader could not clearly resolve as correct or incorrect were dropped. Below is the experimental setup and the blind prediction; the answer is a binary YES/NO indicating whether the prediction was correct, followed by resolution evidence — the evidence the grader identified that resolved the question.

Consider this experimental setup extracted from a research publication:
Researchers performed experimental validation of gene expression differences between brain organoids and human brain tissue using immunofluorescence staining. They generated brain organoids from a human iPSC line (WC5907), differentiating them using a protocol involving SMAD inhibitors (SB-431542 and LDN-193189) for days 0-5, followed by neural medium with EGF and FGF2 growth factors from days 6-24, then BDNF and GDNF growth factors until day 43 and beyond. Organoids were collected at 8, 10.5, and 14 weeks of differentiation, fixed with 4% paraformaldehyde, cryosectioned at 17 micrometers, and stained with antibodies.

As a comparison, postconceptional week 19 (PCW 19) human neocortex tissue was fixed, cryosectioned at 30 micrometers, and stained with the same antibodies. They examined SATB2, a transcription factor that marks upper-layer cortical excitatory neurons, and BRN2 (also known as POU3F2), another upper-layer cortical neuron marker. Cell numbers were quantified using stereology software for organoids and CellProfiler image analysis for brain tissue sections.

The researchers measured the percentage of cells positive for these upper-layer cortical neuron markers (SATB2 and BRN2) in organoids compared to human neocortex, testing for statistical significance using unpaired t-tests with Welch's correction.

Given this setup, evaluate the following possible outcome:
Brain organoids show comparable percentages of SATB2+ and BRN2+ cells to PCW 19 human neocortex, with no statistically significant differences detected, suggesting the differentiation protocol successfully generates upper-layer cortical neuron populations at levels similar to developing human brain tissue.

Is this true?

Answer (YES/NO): NO